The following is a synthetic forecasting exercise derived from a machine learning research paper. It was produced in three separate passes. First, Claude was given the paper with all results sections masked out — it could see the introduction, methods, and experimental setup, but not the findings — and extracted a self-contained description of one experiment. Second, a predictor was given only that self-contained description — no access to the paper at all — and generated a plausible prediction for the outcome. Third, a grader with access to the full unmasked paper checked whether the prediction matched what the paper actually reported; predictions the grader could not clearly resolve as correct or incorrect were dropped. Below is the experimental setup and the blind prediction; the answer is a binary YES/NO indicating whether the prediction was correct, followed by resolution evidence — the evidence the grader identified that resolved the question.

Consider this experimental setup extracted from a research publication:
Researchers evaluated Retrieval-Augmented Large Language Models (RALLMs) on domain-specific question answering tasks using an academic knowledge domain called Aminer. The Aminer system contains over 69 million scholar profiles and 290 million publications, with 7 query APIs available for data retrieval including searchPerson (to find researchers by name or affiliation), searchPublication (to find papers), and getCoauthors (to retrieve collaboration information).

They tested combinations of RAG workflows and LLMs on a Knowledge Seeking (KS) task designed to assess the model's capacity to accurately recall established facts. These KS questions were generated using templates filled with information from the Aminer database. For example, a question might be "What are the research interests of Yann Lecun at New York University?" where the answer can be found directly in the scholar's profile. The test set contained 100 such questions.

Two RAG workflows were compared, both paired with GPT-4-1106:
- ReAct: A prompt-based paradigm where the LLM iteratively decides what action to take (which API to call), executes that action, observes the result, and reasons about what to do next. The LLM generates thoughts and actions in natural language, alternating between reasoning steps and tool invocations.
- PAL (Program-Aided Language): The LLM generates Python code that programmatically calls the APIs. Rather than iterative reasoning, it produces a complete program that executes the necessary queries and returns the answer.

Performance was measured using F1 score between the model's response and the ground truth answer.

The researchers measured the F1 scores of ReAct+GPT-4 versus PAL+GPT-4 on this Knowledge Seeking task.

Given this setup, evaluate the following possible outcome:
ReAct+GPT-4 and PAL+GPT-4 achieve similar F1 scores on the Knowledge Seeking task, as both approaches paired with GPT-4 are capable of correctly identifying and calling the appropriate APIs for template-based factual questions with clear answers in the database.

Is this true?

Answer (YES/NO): NO